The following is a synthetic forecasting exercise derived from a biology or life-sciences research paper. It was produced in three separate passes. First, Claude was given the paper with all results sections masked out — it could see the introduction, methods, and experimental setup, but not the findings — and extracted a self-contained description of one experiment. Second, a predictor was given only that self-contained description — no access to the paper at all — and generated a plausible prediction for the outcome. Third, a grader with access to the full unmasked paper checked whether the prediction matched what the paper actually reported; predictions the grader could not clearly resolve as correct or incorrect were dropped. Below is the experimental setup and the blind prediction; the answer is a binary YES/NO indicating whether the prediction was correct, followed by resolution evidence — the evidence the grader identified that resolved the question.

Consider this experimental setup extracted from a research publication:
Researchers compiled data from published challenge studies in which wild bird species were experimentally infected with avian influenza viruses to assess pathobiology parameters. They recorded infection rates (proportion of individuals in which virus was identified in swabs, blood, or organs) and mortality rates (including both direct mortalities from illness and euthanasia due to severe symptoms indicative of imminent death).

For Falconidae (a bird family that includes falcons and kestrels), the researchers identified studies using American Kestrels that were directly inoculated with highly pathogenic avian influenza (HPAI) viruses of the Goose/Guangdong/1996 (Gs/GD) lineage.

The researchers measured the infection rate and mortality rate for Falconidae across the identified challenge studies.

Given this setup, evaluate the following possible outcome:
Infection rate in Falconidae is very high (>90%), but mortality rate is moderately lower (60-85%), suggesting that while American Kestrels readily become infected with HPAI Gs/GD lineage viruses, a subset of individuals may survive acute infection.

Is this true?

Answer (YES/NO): NO